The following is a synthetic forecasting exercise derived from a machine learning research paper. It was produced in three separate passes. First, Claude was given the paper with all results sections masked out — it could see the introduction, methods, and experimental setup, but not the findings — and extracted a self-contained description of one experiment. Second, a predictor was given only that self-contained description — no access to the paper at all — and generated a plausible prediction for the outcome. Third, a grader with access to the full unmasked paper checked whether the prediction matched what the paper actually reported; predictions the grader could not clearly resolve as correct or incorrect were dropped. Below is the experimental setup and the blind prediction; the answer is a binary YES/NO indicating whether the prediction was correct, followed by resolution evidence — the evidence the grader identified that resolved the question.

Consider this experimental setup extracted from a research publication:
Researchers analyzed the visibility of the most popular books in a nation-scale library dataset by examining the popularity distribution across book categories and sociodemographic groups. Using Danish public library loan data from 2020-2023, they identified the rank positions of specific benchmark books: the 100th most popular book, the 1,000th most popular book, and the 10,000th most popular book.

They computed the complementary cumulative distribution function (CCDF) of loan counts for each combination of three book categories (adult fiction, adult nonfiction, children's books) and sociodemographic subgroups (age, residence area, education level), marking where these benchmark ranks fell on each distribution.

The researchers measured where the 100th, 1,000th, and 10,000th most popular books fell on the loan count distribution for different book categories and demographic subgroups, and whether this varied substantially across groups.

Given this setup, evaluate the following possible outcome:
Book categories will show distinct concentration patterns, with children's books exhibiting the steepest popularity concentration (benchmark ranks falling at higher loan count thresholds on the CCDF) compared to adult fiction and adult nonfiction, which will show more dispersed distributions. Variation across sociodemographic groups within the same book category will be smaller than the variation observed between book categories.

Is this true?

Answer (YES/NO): NO